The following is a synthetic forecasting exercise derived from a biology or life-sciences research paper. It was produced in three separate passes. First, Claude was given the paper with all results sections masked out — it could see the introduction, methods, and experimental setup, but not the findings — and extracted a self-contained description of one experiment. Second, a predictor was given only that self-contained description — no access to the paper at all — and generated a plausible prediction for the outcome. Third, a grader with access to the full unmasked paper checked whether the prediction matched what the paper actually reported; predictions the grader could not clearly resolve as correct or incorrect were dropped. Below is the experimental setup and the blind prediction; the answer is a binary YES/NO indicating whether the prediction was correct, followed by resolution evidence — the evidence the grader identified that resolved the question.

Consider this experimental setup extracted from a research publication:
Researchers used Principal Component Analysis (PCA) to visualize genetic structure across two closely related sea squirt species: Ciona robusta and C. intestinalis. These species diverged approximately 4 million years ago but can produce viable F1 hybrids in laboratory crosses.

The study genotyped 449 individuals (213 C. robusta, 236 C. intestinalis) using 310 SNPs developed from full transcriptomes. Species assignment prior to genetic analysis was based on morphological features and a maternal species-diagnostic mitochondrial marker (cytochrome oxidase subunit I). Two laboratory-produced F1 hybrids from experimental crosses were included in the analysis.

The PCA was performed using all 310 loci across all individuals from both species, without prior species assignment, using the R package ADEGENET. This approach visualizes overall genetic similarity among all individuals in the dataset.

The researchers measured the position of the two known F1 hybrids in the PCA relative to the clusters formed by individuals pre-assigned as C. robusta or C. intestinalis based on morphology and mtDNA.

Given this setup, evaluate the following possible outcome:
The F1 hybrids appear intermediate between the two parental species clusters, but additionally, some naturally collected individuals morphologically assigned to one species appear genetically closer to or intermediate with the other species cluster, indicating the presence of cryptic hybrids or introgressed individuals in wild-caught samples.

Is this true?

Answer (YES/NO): NO